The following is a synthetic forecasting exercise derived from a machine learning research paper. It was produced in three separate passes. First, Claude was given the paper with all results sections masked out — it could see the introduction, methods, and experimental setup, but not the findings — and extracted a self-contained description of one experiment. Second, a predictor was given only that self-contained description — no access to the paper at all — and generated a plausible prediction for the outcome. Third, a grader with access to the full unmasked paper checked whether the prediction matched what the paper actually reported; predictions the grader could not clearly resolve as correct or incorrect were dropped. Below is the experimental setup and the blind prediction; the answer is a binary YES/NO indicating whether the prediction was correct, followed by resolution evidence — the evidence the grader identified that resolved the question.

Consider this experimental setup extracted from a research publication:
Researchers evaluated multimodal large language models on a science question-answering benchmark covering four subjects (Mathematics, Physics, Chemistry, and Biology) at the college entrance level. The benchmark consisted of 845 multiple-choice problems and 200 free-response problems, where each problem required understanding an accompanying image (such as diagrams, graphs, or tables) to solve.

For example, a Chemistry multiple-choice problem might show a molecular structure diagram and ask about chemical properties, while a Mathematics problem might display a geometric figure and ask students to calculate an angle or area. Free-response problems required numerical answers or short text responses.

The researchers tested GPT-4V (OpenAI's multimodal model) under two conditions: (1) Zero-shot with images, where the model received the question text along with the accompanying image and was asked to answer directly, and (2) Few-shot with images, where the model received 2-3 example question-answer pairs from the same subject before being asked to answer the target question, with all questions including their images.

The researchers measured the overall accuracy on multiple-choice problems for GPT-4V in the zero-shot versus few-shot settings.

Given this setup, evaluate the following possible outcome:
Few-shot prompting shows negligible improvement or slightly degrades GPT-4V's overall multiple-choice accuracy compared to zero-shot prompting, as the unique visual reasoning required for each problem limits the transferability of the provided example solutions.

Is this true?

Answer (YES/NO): YES